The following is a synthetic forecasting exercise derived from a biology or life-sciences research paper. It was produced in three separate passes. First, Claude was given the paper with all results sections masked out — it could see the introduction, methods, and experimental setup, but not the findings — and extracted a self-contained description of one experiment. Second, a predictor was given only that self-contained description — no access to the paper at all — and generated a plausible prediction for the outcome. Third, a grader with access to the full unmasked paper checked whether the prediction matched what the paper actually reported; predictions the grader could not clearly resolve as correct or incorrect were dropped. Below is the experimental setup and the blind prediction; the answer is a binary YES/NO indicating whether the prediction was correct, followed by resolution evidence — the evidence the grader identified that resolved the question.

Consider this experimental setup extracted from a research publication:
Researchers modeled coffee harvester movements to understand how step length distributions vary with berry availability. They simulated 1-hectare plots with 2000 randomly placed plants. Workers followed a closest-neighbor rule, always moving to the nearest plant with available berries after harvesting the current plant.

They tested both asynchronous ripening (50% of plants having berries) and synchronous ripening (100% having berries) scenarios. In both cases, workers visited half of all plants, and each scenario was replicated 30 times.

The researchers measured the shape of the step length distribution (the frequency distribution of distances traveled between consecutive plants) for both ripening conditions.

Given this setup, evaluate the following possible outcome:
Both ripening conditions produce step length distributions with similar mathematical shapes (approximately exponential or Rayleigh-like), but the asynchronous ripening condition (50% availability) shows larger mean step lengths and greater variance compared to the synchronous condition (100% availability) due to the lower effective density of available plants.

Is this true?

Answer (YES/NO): NO